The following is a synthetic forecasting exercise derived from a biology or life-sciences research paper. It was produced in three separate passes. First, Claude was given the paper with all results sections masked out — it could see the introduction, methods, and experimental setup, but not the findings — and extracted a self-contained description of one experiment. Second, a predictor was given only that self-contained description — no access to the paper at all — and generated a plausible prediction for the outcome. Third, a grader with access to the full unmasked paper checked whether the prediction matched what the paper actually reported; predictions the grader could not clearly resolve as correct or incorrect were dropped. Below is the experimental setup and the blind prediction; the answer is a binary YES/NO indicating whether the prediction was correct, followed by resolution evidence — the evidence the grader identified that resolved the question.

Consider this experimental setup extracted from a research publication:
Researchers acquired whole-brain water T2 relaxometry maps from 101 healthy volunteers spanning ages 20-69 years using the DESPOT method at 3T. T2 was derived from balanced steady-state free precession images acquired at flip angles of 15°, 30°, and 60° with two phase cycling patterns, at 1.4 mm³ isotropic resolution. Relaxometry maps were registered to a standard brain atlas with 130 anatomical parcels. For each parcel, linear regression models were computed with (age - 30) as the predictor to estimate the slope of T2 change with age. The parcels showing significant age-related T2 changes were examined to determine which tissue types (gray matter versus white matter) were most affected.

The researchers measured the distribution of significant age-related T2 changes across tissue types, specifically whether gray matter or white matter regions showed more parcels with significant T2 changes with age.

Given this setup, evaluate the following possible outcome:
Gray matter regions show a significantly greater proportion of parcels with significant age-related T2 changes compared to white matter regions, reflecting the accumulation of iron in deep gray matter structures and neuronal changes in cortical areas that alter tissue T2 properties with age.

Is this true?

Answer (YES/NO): YES